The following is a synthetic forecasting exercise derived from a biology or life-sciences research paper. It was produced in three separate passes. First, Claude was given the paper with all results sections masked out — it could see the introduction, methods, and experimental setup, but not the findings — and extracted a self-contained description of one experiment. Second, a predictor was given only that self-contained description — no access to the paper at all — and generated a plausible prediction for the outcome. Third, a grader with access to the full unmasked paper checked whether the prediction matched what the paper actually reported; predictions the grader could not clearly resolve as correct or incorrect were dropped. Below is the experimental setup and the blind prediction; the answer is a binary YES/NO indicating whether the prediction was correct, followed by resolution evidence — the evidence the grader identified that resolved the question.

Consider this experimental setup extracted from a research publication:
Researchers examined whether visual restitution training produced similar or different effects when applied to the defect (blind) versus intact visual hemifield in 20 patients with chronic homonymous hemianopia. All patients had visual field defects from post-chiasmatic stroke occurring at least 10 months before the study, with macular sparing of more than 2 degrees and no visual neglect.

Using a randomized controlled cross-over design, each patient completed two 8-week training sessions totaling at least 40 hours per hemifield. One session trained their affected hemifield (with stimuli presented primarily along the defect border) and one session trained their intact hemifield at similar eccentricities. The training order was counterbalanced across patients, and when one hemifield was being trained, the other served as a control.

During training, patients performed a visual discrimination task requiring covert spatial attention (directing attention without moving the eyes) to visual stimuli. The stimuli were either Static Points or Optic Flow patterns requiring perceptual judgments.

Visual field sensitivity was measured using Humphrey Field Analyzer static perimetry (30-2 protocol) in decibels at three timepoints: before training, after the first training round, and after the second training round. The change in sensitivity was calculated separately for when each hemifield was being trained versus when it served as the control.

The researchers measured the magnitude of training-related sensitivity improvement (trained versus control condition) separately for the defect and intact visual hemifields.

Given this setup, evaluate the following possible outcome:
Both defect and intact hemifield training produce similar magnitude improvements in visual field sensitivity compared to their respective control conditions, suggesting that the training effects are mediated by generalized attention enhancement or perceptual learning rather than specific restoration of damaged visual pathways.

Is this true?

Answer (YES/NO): YES